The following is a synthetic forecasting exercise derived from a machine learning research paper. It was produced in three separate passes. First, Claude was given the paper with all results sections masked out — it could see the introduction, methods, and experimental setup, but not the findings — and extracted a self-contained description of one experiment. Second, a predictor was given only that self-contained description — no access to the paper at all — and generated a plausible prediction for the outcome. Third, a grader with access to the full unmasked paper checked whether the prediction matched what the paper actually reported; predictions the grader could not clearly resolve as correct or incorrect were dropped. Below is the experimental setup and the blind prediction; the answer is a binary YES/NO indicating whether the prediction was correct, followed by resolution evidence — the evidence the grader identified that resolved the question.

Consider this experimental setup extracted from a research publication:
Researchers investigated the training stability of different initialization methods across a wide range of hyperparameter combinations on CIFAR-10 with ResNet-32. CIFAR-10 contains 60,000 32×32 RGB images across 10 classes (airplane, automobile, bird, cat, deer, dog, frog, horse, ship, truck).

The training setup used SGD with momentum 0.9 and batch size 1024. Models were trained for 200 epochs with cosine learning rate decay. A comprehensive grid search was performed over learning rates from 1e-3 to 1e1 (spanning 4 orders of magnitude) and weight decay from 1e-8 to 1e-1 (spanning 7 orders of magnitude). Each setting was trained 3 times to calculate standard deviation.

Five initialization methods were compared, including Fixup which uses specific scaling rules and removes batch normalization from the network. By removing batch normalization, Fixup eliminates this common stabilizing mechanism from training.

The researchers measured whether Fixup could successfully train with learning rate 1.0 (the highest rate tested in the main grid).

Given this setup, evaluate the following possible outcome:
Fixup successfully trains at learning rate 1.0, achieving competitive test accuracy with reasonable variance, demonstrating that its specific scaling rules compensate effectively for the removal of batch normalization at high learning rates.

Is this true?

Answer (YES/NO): NO